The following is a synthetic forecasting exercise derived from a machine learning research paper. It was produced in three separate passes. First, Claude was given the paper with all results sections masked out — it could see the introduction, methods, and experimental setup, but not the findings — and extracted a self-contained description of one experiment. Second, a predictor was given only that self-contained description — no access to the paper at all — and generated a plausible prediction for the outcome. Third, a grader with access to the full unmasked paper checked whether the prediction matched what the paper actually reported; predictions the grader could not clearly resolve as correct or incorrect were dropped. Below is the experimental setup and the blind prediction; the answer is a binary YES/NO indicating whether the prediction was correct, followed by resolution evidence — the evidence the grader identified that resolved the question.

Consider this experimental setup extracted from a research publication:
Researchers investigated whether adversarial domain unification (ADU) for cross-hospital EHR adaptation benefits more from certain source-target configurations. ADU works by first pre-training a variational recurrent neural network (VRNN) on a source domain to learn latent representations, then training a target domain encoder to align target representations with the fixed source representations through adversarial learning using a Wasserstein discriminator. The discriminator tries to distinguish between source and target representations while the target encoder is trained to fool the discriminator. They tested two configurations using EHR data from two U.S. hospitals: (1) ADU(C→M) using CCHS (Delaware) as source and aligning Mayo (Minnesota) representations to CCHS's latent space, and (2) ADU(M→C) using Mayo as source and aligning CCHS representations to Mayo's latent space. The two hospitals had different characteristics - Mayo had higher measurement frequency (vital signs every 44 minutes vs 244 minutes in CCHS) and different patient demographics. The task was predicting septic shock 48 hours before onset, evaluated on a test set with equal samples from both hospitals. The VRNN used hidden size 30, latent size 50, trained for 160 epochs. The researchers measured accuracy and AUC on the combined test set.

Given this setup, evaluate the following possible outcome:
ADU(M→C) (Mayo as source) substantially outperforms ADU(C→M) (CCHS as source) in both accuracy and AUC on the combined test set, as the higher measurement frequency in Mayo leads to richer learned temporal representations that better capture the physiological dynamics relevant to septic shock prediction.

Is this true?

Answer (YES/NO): NO